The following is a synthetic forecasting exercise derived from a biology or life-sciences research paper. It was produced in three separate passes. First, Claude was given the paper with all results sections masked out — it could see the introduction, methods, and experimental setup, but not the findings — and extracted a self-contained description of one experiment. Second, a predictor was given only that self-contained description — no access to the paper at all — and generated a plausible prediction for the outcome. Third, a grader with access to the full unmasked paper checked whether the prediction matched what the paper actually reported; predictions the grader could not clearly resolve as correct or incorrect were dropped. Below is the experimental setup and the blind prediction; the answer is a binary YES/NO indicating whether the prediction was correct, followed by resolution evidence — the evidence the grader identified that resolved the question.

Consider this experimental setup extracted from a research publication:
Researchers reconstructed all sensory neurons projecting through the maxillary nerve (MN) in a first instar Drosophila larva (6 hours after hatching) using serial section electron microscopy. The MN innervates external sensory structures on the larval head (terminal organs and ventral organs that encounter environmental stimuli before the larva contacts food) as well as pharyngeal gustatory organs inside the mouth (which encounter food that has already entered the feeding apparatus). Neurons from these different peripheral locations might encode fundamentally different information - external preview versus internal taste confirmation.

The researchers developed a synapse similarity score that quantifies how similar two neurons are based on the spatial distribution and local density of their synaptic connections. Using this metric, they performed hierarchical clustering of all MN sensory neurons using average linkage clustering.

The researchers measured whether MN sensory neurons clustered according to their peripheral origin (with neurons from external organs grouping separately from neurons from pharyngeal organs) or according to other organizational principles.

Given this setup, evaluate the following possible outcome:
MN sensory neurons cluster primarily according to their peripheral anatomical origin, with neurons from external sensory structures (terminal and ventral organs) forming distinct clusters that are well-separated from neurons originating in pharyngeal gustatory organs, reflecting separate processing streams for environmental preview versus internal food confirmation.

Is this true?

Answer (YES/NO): NO